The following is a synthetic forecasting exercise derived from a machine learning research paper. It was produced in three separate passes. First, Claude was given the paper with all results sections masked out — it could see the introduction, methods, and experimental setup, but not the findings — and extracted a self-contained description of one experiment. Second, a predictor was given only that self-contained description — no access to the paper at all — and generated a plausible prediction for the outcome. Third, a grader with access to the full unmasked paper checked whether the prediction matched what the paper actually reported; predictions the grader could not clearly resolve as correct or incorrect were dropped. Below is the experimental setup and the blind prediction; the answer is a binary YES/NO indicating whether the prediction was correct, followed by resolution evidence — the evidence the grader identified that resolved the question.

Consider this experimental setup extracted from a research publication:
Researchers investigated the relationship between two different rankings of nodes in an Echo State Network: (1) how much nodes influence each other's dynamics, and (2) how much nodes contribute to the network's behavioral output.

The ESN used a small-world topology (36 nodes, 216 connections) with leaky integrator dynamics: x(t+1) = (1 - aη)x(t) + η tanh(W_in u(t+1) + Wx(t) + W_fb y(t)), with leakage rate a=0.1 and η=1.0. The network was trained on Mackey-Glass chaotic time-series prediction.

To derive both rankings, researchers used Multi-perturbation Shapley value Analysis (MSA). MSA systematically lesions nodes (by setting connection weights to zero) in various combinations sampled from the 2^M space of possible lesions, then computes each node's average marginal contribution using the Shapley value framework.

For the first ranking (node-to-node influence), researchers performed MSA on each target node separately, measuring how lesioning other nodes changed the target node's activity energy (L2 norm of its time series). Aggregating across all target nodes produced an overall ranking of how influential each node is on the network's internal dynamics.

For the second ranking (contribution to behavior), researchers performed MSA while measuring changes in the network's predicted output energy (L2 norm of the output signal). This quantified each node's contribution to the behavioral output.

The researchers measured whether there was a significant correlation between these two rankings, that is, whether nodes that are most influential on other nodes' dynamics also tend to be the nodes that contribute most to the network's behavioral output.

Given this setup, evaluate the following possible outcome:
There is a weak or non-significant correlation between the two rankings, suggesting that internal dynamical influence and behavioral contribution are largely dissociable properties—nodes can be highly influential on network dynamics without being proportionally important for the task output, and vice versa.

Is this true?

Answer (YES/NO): NO